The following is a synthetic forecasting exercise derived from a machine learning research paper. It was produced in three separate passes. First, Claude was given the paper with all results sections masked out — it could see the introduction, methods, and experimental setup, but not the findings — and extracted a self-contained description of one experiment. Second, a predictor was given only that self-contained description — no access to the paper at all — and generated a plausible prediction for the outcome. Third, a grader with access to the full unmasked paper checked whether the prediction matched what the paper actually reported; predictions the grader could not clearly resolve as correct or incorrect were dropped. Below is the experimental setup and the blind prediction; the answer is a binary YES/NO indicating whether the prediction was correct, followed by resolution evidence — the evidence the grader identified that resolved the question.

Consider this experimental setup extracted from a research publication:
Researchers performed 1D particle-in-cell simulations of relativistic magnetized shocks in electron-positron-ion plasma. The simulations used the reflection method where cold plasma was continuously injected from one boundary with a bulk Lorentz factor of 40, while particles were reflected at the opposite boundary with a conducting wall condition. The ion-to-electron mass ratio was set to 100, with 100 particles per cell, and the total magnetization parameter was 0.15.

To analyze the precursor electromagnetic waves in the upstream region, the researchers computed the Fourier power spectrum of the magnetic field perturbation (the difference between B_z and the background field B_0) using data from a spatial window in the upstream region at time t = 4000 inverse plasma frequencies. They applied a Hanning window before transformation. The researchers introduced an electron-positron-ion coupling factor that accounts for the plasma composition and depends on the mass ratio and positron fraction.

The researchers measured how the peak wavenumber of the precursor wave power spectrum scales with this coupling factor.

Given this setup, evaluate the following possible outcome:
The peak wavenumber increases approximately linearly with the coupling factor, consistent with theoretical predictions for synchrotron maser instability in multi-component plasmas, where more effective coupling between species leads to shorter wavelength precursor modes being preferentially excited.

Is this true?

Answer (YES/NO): NO